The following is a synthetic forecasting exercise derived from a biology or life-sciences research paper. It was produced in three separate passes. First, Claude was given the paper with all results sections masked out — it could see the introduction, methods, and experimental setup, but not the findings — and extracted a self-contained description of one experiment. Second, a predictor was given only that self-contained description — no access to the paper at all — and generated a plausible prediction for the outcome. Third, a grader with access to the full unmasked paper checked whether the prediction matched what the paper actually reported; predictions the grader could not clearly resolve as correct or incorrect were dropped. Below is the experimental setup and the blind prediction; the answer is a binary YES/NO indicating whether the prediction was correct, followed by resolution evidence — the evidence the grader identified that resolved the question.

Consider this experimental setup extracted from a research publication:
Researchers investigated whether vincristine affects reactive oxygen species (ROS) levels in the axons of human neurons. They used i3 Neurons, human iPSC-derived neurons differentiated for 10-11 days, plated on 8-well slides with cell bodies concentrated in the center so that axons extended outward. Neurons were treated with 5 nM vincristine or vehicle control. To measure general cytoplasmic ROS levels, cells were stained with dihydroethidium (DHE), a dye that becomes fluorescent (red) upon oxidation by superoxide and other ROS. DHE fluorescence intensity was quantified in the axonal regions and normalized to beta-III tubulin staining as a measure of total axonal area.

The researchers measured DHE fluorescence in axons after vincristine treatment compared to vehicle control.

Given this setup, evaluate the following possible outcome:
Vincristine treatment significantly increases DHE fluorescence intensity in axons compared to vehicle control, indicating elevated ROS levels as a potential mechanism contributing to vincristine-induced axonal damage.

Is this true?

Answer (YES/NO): YES